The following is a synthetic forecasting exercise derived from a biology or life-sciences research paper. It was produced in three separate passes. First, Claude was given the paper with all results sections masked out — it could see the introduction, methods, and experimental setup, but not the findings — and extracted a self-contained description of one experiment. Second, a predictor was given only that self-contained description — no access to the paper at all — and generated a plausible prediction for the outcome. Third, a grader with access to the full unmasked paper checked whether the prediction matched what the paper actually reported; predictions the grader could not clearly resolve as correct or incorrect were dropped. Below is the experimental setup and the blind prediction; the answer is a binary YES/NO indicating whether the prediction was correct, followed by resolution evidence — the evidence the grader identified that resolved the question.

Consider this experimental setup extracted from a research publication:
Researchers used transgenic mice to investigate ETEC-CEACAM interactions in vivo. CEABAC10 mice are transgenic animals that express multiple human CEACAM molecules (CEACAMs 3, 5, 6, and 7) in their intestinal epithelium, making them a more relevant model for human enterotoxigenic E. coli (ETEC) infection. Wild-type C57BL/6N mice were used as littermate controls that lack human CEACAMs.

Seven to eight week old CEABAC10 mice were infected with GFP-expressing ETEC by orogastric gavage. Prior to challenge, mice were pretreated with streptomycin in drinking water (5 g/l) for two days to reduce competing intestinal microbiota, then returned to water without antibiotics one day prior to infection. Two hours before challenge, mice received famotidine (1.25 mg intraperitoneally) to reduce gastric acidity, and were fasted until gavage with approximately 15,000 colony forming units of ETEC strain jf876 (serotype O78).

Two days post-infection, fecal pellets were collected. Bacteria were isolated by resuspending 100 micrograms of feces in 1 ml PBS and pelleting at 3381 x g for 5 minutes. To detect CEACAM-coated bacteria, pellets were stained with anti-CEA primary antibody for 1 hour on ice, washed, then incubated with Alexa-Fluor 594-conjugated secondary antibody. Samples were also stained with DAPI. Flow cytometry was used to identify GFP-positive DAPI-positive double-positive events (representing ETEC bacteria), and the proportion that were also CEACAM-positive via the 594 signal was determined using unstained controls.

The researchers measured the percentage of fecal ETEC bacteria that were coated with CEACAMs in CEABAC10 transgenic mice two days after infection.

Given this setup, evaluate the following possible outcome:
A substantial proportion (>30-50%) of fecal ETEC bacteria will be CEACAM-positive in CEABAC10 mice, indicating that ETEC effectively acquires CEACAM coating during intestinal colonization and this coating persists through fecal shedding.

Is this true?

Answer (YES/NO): YES